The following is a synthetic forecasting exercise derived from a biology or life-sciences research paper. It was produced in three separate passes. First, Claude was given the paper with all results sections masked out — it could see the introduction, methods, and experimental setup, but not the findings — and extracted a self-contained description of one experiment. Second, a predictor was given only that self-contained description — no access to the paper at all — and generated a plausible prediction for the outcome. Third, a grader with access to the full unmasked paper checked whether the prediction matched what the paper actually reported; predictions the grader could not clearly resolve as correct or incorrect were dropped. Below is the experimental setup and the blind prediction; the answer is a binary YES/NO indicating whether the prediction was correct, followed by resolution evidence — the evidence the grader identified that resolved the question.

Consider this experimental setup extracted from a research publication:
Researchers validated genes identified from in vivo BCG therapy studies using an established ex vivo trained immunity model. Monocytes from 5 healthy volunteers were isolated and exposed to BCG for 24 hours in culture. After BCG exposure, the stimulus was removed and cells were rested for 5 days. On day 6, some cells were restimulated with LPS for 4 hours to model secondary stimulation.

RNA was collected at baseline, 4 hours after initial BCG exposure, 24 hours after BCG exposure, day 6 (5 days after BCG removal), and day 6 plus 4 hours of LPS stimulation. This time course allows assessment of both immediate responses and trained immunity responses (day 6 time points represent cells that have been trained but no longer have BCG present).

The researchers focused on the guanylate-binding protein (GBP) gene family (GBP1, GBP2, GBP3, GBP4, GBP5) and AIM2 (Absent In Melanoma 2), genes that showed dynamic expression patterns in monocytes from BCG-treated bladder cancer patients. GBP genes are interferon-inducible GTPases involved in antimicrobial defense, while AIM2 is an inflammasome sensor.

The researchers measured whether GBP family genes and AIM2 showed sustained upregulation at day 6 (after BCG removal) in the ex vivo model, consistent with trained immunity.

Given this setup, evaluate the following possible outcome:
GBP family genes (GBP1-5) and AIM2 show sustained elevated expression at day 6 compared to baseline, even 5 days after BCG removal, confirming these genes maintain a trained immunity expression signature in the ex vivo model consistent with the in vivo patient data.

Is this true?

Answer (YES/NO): YES